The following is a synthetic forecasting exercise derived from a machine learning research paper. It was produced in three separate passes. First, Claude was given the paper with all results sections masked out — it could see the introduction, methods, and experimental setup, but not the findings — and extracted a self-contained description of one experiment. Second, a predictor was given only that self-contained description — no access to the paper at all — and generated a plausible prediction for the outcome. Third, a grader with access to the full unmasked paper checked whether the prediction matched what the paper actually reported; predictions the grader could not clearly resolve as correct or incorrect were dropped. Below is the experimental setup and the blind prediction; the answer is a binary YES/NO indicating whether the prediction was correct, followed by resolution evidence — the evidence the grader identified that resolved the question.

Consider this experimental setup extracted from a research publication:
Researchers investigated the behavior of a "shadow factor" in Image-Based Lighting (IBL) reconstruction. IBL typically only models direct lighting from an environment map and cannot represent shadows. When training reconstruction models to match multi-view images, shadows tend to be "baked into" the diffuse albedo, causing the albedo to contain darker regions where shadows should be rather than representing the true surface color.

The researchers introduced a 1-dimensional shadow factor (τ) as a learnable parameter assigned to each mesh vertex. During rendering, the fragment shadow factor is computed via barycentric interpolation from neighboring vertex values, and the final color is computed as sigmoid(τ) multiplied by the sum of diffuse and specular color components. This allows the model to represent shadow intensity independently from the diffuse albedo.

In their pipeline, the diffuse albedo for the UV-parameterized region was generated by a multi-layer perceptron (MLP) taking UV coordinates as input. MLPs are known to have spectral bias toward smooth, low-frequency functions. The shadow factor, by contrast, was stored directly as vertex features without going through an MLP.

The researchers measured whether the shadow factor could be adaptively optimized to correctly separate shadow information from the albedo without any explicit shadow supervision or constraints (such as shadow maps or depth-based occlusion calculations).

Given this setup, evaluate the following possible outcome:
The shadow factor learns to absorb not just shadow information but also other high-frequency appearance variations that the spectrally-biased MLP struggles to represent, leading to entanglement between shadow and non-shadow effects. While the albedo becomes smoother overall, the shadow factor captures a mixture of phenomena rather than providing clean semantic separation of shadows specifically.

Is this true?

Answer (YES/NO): NO